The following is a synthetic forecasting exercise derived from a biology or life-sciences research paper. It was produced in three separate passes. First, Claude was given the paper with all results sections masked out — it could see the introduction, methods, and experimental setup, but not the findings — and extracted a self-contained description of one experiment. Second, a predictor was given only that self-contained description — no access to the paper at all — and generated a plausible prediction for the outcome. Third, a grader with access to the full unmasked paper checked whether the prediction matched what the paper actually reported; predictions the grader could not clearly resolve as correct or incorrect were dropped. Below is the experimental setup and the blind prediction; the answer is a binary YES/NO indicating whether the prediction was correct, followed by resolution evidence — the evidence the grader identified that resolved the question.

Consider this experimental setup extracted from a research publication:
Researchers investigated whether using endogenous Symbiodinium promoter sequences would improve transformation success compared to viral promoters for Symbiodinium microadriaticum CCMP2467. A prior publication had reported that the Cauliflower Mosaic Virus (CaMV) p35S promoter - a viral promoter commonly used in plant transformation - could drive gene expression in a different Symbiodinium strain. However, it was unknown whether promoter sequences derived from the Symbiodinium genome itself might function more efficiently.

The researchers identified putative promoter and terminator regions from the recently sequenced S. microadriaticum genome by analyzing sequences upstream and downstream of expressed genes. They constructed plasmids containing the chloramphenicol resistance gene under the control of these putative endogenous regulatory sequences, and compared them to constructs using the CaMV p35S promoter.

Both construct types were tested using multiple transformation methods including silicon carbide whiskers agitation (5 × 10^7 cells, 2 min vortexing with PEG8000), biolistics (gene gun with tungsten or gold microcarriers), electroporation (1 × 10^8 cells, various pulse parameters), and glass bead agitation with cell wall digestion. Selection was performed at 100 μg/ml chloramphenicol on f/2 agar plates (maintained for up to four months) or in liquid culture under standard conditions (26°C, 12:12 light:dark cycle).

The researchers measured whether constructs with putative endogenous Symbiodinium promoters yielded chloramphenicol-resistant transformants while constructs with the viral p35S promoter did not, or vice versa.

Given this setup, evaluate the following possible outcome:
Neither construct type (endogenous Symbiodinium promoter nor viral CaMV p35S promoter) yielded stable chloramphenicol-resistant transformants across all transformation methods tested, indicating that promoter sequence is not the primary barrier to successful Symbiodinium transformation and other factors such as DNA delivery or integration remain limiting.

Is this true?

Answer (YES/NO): YES